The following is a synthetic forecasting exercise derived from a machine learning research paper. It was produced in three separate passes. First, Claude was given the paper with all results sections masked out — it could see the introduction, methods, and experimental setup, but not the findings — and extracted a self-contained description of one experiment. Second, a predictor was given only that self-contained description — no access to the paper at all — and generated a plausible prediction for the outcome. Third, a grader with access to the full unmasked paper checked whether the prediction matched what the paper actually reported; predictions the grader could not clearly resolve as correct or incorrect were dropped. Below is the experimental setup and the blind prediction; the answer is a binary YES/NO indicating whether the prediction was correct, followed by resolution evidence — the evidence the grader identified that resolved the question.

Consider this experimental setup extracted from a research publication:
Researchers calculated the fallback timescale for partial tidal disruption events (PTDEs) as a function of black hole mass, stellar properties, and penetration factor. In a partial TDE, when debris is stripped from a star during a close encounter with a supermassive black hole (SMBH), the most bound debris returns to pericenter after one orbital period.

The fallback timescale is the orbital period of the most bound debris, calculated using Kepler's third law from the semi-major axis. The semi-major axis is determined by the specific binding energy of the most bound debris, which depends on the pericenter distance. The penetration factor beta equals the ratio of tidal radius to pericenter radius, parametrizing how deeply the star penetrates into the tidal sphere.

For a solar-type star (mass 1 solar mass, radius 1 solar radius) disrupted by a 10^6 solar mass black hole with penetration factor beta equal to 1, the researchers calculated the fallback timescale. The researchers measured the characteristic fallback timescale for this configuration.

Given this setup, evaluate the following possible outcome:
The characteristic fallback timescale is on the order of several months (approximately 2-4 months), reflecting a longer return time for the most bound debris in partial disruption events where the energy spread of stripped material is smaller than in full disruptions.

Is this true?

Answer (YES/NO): NO